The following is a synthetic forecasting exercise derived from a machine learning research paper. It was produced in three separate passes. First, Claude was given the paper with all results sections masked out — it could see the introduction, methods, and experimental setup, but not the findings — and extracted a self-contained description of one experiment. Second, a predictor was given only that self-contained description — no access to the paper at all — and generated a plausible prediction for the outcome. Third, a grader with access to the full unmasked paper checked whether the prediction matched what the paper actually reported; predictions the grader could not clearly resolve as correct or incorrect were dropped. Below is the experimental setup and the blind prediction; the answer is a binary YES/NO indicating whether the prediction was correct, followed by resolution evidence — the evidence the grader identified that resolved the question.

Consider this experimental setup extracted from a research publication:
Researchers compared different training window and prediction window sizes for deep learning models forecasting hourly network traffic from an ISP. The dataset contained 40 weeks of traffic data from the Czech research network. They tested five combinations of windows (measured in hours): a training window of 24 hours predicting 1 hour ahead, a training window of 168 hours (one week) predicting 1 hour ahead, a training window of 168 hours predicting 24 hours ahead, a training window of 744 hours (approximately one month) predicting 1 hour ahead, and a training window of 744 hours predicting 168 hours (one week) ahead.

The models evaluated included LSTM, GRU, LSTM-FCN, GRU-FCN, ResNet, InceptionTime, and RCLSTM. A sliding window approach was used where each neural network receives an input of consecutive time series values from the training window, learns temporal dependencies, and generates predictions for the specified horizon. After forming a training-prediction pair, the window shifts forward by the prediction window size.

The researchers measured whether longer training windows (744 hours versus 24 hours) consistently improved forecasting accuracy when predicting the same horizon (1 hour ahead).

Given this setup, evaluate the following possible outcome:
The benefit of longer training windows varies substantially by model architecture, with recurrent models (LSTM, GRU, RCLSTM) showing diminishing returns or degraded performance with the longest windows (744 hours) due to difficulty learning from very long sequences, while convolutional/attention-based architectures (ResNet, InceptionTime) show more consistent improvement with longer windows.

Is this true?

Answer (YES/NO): NO